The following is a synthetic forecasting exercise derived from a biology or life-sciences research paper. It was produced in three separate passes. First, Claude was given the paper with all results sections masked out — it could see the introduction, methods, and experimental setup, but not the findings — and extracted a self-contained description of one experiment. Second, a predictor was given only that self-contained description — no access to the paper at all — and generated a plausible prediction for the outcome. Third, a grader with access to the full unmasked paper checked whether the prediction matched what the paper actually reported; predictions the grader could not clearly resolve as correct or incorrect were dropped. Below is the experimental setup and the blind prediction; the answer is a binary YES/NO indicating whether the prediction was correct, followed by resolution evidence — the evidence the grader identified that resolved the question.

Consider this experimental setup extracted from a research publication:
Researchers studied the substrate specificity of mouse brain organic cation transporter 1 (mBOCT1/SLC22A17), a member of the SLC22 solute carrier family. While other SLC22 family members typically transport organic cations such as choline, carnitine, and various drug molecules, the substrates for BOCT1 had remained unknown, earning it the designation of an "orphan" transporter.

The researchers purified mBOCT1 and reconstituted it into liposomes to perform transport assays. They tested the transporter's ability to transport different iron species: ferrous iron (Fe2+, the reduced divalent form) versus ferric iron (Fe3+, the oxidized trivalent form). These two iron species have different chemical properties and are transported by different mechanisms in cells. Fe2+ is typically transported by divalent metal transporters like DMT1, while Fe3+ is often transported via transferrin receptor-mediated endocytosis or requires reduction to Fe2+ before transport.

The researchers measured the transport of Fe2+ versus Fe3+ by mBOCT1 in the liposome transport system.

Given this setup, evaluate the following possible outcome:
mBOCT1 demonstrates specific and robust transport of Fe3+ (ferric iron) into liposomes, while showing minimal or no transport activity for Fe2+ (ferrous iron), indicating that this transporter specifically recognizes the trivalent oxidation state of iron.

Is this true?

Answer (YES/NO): NO